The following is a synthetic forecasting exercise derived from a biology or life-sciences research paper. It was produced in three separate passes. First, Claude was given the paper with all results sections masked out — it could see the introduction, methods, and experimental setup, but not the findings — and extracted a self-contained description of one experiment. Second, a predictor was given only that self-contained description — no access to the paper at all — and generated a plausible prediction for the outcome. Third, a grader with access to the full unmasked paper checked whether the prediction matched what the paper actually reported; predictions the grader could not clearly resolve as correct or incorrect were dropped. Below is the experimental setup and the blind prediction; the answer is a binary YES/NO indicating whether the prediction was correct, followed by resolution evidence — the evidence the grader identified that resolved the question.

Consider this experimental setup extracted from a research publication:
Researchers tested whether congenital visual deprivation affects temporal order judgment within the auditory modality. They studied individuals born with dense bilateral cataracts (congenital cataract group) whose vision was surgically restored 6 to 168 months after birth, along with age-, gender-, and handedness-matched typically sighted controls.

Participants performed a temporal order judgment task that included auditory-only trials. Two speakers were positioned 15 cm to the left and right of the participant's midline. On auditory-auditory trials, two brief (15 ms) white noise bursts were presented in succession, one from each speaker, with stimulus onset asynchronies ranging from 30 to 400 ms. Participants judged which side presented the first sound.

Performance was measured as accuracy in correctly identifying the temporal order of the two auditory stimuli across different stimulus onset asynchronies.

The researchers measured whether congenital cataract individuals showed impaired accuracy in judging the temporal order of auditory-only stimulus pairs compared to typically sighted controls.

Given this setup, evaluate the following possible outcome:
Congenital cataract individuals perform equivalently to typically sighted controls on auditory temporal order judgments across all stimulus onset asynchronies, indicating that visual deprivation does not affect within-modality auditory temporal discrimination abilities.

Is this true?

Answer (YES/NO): YES